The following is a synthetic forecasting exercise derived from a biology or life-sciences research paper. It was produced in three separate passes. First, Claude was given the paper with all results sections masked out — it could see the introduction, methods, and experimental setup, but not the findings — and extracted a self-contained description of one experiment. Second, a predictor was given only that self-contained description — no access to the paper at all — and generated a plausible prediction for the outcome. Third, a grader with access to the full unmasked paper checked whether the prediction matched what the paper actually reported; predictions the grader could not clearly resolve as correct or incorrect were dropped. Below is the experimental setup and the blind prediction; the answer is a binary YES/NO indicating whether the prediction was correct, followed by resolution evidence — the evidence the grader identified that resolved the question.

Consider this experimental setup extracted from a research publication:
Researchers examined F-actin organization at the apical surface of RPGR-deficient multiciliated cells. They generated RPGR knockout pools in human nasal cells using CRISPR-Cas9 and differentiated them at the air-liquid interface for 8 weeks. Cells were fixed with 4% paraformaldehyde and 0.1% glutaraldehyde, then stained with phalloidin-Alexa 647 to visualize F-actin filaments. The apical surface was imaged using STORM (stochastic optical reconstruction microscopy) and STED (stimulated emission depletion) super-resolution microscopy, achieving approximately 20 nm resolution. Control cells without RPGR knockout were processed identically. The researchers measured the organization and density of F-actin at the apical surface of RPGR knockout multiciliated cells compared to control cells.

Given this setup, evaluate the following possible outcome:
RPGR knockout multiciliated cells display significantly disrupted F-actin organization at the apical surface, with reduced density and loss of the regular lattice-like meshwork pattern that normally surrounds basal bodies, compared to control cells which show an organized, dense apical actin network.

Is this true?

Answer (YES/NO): NO